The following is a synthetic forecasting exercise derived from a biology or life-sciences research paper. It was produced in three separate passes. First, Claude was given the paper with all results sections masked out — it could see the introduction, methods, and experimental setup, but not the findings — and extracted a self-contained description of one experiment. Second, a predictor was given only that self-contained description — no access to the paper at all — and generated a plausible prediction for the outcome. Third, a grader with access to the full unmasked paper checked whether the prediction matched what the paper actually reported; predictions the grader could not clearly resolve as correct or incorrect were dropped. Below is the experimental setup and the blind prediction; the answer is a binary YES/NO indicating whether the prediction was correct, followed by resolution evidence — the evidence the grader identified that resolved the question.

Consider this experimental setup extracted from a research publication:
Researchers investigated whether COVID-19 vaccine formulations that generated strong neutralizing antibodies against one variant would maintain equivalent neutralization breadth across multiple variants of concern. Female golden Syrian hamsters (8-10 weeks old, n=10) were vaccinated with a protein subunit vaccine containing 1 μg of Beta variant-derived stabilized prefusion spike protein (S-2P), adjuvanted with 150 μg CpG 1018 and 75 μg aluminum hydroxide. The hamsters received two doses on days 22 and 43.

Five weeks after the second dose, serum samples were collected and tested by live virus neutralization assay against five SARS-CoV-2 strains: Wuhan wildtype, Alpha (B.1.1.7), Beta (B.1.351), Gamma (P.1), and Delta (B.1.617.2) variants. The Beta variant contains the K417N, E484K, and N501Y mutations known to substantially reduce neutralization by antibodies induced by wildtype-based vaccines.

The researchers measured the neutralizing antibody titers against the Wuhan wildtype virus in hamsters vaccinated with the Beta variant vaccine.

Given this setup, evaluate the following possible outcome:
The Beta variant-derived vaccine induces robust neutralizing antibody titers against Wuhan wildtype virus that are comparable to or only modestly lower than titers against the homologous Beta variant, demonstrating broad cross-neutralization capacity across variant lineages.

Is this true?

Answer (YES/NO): NO